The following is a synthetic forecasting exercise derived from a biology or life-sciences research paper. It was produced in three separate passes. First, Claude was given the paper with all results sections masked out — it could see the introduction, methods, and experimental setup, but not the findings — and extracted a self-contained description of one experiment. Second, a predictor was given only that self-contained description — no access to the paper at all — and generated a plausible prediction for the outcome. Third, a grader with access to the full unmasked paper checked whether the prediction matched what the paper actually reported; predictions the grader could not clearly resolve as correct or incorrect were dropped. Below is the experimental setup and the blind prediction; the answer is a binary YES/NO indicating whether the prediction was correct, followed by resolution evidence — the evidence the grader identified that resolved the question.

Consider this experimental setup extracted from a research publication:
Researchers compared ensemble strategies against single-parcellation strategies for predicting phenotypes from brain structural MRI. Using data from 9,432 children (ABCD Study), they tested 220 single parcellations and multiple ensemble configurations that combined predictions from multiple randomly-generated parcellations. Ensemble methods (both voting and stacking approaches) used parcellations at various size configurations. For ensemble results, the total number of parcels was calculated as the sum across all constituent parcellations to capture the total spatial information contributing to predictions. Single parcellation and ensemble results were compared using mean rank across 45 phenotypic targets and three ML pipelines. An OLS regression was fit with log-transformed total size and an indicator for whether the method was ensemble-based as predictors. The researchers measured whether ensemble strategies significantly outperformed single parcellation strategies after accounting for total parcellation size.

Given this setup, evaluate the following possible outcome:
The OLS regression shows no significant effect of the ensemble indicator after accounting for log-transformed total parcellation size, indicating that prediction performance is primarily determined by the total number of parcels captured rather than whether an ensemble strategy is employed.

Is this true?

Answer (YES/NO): NO